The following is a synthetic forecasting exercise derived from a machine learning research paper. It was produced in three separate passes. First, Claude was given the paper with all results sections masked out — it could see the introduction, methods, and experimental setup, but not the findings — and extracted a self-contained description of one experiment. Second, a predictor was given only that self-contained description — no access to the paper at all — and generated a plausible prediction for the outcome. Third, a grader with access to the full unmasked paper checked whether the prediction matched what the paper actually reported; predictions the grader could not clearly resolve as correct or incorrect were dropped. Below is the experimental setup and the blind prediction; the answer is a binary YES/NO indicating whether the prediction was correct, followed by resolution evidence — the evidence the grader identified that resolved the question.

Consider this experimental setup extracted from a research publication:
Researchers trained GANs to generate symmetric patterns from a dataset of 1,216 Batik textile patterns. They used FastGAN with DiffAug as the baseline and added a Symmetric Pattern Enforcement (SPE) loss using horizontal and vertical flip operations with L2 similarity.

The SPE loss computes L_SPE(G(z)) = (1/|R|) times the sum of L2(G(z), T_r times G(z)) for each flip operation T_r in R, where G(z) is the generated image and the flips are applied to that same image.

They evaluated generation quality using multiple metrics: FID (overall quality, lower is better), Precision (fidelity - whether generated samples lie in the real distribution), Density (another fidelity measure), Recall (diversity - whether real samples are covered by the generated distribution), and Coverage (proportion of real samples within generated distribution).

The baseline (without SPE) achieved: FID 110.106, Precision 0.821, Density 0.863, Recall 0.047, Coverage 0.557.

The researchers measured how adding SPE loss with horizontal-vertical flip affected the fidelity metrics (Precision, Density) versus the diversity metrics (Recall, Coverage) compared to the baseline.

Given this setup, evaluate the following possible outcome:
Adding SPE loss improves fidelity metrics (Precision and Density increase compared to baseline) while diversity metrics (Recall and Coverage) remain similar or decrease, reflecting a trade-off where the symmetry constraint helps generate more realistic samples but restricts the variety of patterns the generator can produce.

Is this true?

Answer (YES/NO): NO